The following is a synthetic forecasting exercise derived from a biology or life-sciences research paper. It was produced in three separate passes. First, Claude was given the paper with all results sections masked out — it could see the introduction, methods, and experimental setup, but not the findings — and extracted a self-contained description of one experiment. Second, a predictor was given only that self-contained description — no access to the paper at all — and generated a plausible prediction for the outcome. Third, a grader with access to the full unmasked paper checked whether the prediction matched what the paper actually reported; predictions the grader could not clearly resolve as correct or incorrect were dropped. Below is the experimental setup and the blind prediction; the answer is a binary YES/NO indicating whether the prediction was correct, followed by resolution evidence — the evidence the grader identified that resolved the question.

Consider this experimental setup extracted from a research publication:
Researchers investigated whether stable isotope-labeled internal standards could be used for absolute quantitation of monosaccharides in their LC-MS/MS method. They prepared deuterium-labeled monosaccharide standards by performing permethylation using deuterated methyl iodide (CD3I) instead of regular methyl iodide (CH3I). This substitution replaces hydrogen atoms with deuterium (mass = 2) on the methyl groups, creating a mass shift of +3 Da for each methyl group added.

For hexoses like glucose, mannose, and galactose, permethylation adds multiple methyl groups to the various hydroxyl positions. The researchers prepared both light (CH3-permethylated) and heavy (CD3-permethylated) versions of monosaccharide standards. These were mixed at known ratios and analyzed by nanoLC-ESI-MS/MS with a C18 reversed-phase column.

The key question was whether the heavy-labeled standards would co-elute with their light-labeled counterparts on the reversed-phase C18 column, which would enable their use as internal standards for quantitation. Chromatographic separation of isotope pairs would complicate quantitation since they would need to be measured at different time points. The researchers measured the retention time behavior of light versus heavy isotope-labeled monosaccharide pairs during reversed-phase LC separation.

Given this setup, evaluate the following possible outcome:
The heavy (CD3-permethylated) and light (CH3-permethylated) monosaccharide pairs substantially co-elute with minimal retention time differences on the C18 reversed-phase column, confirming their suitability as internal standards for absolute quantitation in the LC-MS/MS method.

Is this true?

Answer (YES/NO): YES